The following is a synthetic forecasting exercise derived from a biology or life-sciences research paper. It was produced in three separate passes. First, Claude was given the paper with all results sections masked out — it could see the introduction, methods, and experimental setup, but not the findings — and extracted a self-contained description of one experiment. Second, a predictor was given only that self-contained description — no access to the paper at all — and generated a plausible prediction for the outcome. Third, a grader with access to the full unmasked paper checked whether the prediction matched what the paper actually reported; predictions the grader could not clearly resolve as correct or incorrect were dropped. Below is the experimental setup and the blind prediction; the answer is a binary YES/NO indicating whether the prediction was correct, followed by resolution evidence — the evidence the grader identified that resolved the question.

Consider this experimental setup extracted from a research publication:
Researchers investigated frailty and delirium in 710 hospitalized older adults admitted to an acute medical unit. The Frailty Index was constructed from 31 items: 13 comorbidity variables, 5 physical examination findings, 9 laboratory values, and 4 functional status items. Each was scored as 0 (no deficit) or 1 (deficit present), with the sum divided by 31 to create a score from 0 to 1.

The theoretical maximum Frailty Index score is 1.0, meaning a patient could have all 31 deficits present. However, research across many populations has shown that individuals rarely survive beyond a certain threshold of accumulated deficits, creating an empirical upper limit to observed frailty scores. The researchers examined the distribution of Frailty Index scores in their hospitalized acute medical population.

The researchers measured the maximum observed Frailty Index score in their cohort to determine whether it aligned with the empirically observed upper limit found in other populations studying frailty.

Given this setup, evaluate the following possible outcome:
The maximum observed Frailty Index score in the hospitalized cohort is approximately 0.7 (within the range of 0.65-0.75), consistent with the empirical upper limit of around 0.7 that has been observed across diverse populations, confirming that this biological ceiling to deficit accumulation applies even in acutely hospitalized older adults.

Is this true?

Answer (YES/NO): NO